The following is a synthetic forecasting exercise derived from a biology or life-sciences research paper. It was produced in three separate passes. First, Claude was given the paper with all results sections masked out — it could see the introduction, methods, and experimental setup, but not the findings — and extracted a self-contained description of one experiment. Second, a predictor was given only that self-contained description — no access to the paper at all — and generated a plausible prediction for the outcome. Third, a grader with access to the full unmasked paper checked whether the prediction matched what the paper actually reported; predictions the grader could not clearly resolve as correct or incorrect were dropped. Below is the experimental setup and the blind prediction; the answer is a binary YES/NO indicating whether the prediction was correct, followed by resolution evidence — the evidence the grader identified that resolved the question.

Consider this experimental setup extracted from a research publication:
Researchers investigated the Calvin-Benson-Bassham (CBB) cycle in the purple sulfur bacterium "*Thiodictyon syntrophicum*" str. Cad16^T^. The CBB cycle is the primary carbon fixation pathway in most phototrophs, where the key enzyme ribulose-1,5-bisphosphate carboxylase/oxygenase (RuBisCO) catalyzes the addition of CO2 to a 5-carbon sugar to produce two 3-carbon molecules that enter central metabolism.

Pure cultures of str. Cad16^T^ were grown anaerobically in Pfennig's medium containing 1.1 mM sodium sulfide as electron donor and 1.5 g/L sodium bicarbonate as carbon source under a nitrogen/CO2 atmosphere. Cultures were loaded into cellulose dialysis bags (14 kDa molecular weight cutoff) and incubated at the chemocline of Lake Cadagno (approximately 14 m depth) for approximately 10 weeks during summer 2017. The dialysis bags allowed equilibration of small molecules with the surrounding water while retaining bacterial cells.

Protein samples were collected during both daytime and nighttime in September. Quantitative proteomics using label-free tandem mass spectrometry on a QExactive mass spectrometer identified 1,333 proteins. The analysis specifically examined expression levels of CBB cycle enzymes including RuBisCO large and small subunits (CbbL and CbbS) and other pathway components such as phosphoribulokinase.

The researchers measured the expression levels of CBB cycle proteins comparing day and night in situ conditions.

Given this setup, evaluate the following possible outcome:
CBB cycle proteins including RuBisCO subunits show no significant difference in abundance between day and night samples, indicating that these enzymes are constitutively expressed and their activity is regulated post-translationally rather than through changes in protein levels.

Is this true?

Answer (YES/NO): YES